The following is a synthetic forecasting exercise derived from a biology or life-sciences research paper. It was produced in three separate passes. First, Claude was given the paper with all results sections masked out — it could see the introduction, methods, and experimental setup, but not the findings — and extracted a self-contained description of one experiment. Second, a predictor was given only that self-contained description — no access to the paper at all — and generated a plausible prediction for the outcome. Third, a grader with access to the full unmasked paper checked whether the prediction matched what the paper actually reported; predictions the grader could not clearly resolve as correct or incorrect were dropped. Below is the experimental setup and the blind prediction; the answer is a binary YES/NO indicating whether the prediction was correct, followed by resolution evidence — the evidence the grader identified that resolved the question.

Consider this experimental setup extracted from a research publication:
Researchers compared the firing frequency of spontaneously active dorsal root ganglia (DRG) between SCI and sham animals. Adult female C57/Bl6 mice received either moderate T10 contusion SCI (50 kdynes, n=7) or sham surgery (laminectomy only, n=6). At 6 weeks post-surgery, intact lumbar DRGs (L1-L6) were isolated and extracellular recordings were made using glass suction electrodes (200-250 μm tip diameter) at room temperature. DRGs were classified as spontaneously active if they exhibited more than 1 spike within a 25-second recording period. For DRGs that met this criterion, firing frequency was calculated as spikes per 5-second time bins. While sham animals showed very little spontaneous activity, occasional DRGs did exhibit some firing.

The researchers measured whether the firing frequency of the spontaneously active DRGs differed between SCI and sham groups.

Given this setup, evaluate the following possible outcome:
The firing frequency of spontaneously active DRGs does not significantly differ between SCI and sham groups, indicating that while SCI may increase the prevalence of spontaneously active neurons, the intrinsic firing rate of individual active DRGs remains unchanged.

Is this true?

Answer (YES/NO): NO